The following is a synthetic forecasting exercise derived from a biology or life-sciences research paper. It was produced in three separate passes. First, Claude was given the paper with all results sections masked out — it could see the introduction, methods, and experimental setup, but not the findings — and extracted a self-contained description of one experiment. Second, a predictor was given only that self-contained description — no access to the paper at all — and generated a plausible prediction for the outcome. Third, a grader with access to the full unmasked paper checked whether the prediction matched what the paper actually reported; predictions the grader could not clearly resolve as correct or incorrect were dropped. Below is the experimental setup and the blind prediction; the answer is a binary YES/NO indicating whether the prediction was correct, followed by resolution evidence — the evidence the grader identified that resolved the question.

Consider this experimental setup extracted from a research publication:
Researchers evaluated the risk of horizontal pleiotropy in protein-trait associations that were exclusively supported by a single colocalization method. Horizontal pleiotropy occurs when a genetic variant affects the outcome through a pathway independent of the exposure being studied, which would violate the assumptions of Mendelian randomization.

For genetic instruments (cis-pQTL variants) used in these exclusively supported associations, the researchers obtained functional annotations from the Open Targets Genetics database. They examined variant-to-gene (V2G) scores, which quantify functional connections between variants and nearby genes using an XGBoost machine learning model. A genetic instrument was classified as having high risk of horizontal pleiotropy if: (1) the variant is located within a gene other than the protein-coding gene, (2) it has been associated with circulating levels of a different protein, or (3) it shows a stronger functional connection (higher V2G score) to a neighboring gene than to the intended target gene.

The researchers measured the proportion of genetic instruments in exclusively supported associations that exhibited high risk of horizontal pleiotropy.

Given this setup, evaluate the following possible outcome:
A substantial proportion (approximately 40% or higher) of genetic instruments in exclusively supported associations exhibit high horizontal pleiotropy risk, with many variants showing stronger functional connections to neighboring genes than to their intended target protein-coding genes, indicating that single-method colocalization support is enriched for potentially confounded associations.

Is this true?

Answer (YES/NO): YES